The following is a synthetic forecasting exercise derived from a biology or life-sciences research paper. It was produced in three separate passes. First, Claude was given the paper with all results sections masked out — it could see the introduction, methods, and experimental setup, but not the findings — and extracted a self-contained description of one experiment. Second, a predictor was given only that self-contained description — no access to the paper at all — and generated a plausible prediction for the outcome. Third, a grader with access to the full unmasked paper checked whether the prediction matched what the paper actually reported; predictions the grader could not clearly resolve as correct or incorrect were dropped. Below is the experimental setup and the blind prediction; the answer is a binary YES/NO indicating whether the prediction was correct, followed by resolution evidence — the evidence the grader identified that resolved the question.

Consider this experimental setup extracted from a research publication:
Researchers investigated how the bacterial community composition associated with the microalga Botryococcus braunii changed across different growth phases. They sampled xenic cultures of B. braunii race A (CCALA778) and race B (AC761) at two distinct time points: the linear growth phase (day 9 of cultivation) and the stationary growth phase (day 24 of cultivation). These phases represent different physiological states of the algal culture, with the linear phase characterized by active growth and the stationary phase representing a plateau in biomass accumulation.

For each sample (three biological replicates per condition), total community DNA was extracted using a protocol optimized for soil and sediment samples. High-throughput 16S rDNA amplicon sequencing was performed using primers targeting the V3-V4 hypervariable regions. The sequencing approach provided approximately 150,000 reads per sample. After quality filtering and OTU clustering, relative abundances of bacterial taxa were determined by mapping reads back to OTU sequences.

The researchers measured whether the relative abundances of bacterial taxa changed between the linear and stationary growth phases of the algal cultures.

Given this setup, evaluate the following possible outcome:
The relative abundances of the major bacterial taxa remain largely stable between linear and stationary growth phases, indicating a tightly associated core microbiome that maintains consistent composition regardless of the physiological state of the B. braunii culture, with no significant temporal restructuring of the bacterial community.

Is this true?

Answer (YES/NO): NO